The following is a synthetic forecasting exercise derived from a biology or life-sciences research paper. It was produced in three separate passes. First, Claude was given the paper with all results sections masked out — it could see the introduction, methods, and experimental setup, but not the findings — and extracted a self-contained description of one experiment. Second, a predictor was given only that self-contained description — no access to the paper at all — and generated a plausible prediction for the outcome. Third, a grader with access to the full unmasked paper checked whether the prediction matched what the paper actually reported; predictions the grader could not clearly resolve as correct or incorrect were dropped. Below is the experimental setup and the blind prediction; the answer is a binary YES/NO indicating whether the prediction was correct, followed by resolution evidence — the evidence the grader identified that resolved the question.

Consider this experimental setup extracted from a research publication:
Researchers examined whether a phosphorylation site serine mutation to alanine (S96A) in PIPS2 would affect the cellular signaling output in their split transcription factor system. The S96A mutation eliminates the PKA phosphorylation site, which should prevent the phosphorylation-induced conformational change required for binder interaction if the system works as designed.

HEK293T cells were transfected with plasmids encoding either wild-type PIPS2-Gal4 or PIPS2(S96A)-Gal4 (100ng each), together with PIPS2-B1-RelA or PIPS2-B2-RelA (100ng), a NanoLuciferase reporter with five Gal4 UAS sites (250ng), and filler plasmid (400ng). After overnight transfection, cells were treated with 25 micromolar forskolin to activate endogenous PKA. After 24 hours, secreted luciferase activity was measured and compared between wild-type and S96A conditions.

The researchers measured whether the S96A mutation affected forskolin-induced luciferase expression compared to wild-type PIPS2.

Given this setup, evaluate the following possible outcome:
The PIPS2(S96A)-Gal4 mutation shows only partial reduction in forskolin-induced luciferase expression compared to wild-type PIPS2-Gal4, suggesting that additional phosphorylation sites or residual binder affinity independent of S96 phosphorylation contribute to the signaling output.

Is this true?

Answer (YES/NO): NO